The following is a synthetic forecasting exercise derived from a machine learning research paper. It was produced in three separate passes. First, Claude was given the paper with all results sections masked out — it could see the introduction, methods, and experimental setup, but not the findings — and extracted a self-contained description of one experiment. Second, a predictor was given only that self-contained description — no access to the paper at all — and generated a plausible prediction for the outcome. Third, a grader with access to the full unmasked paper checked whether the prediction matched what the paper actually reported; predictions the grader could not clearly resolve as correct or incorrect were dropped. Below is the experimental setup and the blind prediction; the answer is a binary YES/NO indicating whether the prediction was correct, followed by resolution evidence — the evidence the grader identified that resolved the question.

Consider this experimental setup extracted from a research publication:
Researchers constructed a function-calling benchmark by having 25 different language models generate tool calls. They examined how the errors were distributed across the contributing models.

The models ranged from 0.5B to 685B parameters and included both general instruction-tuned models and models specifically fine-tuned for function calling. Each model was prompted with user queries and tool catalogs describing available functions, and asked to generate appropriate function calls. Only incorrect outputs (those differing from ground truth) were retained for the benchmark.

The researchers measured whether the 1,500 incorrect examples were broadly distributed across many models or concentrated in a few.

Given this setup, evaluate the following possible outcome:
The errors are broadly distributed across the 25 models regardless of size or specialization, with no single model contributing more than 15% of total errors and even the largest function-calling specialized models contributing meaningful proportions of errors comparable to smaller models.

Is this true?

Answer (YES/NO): NO